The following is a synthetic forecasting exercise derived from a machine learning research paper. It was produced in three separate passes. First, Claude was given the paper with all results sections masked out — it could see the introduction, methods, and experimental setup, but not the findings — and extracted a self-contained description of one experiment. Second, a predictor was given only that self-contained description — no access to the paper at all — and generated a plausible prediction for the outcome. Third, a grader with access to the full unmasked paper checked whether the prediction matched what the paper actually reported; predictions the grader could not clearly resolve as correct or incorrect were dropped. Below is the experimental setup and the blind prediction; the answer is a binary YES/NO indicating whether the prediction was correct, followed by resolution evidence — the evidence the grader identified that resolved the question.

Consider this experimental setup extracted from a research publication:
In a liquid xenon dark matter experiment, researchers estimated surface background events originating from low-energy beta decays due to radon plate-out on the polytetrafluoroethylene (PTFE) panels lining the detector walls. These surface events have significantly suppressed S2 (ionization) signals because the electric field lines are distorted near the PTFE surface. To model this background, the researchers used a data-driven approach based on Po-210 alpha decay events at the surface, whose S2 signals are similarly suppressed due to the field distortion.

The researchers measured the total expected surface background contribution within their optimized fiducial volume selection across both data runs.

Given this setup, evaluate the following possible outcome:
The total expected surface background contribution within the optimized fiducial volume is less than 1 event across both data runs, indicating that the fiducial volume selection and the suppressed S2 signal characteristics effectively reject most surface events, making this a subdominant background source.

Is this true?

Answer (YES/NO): YES